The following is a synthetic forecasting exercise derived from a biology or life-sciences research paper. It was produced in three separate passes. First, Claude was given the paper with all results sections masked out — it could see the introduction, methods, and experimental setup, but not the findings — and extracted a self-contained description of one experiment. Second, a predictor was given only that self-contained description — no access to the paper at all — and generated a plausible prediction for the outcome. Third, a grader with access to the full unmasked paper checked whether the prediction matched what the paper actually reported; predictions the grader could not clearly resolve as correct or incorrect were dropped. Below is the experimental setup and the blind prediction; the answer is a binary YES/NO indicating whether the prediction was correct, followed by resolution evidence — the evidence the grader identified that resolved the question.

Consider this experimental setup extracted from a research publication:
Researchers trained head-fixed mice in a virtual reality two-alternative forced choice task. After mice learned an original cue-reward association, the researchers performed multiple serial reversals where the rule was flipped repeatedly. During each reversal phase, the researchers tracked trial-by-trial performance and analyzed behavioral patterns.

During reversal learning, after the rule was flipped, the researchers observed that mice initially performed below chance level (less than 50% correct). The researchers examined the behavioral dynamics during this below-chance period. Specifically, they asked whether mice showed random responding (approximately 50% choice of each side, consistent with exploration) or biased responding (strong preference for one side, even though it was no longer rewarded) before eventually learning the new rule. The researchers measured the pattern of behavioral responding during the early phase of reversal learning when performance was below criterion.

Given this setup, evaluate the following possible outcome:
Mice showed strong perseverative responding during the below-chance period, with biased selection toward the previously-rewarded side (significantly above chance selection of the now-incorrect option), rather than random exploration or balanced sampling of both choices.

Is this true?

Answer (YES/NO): YES